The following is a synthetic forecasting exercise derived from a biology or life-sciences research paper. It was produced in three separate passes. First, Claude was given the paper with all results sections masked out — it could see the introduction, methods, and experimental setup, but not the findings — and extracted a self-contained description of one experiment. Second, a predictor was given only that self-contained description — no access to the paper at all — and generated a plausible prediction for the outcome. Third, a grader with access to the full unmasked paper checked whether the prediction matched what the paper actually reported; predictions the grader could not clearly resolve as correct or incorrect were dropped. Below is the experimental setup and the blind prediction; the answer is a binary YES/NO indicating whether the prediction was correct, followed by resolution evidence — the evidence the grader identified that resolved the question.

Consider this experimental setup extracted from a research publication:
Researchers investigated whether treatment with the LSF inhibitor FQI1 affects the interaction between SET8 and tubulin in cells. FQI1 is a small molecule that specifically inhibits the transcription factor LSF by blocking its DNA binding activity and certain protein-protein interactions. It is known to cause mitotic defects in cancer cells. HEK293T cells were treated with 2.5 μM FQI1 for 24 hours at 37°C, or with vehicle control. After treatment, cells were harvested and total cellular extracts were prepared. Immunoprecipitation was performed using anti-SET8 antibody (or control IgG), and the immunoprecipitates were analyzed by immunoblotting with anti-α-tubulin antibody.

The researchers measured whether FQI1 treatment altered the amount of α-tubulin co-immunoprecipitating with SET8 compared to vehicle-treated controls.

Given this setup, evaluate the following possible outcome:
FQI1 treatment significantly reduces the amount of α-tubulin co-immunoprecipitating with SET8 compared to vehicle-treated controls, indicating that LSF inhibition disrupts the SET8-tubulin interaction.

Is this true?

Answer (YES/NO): YES